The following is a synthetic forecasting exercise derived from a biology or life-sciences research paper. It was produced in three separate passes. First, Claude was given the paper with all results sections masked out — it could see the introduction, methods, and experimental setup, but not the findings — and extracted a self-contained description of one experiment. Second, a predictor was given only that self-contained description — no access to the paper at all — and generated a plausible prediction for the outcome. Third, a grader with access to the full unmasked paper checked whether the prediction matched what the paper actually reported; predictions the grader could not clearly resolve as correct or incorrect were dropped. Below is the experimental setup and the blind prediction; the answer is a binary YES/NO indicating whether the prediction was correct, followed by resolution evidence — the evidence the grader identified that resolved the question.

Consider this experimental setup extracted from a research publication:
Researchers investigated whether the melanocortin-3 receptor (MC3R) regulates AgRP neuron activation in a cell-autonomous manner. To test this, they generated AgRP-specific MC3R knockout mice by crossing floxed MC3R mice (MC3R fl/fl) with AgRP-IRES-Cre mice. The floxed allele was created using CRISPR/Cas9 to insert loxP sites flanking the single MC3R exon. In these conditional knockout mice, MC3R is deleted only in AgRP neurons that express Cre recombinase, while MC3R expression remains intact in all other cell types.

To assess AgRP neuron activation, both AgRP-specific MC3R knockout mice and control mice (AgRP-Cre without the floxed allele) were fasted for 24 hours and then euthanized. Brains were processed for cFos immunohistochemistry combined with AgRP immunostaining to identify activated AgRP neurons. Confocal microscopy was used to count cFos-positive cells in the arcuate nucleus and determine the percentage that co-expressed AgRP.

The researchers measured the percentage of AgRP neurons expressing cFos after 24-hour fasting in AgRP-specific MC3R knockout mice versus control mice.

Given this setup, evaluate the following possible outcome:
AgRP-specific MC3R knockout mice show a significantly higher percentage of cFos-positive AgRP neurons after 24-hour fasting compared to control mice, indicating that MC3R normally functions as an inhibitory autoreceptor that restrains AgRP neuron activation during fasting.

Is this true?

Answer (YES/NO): NO